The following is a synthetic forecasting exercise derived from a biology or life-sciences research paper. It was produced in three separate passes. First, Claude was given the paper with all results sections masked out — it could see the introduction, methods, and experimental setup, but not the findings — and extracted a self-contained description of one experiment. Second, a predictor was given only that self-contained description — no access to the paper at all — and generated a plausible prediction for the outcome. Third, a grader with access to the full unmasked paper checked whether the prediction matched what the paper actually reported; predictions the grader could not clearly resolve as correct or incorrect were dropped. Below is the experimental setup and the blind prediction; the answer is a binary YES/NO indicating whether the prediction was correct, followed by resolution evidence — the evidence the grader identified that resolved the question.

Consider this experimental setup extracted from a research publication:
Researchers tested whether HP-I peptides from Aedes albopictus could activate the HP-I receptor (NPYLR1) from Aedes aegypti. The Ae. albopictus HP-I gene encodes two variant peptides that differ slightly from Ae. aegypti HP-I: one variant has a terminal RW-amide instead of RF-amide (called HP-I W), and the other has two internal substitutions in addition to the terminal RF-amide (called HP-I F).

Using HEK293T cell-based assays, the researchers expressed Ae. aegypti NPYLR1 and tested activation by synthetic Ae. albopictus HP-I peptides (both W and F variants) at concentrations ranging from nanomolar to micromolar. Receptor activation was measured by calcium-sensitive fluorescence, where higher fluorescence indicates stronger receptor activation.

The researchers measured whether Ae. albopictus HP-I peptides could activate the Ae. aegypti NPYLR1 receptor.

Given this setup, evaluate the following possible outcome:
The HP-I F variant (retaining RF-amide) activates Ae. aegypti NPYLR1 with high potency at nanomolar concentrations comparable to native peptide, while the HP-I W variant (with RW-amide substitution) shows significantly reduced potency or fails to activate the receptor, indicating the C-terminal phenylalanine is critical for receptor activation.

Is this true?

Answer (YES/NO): NO